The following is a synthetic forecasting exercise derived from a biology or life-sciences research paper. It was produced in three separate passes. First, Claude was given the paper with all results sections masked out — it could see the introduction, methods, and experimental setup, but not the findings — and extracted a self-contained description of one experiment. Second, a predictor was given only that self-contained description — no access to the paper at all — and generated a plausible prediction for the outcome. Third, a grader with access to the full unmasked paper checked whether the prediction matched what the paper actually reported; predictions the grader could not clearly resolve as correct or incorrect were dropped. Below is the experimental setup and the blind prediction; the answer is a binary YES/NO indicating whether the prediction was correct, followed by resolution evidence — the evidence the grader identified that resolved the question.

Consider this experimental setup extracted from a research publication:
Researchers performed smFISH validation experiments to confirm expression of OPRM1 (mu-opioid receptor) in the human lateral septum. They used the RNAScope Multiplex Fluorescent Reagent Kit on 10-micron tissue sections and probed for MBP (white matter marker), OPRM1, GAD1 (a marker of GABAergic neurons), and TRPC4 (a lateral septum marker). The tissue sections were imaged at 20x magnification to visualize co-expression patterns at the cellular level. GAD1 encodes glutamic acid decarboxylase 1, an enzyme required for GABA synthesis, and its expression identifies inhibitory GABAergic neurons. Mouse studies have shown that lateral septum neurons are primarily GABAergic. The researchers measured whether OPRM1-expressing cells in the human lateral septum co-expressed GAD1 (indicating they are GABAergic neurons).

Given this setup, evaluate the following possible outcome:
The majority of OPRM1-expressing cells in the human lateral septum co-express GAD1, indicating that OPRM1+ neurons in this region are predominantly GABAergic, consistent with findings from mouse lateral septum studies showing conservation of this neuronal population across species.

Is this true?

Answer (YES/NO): NO